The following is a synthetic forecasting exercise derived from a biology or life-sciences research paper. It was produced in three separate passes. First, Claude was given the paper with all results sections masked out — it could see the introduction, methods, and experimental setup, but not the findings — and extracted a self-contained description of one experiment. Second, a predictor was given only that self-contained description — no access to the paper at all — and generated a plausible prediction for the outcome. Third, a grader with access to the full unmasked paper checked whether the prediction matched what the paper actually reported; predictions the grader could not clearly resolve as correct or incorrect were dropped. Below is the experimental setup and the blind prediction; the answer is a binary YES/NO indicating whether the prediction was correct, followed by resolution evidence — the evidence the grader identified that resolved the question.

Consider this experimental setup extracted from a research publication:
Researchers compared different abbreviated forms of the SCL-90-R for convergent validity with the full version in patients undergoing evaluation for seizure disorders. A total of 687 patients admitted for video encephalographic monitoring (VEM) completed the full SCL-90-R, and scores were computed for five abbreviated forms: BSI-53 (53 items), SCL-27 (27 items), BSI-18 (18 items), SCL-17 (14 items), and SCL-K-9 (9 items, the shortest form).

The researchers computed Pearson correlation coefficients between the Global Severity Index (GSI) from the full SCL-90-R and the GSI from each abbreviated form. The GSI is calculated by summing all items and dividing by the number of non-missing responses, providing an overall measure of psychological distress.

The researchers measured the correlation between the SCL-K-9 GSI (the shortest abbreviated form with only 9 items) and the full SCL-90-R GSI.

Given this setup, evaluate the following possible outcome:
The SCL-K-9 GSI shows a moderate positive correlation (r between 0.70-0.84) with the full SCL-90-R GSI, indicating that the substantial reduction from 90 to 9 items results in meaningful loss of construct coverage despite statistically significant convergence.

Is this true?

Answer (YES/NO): NO